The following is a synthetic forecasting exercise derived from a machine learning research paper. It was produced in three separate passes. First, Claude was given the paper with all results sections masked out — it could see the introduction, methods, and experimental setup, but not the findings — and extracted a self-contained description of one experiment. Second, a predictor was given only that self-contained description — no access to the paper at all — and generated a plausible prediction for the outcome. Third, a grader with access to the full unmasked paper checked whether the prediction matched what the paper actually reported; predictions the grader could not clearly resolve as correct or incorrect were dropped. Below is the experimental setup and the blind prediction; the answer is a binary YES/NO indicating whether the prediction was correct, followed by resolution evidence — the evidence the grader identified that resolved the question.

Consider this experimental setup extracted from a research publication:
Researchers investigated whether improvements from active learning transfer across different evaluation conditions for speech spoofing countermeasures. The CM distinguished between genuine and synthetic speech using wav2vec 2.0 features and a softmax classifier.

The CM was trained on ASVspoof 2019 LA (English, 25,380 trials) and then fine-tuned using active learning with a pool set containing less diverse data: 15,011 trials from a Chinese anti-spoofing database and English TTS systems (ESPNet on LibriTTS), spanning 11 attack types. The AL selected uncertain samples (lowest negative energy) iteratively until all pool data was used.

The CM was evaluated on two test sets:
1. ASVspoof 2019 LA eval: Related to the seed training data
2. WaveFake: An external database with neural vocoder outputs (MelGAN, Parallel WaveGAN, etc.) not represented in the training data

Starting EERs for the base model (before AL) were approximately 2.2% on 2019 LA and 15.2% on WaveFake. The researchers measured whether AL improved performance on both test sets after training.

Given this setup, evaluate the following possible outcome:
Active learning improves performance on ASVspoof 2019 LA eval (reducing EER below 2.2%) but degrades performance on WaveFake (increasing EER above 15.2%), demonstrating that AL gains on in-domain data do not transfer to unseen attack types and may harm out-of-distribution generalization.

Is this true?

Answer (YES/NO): YES